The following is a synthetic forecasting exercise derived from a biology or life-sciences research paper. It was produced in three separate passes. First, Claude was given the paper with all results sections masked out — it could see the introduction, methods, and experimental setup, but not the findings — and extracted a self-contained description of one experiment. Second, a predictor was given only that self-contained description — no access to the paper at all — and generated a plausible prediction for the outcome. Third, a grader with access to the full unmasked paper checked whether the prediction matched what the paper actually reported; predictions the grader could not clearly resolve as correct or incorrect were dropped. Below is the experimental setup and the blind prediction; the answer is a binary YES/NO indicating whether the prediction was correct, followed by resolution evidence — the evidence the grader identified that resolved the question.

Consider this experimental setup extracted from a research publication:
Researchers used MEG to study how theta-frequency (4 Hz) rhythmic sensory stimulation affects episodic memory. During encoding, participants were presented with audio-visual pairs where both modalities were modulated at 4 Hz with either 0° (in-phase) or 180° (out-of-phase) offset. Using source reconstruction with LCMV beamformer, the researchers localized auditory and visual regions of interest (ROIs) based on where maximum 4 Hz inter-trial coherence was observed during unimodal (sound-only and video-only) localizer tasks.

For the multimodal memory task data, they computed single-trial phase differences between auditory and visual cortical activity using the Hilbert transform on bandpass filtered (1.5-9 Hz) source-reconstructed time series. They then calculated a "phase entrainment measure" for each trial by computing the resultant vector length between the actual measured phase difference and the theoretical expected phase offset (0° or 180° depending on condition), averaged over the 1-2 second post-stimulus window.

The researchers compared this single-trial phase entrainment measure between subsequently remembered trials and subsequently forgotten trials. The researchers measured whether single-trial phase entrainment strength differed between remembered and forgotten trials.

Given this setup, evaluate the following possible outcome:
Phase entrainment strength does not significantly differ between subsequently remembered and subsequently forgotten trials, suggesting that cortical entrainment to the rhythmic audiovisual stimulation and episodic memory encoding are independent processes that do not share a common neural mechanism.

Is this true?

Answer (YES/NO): NO